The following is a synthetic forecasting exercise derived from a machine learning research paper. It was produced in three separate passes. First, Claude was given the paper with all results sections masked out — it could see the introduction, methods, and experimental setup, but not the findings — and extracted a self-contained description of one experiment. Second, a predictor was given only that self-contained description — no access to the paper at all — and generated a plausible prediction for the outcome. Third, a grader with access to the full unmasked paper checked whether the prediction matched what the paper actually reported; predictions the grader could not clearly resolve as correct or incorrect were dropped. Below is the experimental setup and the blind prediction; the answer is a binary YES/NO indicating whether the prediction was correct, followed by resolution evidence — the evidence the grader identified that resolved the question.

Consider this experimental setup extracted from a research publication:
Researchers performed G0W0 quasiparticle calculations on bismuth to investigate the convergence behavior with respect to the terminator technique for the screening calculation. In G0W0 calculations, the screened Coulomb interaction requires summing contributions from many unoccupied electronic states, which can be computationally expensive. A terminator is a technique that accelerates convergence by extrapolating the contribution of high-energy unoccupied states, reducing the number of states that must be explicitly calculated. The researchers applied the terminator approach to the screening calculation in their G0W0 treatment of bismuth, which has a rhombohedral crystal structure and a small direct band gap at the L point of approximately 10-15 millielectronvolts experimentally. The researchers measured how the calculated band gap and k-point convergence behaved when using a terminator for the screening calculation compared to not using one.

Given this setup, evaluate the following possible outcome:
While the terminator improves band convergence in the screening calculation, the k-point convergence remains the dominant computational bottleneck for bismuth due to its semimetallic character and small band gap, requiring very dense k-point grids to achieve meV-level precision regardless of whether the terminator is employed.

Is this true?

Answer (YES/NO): NO